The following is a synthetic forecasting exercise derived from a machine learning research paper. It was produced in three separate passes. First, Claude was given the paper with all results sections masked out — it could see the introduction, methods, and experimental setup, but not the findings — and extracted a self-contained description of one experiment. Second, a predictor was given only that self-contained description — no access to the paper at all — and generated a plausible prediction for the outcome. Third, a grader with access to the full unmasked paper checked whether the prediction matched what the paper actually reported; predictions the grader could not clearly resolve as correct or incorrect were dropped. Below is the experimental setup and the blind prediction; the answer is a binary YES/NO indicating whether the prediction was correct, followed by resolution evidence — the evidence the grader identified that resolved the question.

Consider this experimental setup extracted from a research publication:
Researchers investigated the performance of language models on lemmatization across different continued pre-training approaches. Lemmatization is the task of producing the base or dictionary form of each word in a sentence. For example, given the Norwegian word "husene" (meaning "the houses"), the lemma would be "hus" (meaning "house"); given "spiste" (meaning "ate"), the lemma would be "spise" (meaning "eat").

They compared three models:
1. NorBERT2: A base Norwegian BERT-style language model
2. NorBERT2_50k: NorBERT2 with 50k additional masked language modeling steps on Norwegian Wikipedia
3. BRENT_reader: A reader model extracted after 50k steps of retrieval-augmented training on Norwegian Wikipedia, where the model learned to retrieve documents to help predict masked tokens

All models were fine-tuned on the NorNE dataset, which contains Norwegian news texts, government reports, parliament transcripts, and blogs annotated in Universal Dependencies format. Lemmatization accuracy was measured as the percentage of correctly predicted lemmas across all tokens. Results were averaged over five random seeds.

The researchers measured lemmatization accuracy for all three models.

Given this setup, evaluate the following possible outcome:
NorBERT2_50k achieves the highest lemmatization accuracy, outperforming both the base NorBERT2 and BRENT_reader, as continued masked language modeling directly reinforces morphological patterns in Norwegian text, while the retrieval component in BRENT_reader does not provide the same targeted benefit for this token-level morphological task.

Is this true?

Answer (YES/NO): NO